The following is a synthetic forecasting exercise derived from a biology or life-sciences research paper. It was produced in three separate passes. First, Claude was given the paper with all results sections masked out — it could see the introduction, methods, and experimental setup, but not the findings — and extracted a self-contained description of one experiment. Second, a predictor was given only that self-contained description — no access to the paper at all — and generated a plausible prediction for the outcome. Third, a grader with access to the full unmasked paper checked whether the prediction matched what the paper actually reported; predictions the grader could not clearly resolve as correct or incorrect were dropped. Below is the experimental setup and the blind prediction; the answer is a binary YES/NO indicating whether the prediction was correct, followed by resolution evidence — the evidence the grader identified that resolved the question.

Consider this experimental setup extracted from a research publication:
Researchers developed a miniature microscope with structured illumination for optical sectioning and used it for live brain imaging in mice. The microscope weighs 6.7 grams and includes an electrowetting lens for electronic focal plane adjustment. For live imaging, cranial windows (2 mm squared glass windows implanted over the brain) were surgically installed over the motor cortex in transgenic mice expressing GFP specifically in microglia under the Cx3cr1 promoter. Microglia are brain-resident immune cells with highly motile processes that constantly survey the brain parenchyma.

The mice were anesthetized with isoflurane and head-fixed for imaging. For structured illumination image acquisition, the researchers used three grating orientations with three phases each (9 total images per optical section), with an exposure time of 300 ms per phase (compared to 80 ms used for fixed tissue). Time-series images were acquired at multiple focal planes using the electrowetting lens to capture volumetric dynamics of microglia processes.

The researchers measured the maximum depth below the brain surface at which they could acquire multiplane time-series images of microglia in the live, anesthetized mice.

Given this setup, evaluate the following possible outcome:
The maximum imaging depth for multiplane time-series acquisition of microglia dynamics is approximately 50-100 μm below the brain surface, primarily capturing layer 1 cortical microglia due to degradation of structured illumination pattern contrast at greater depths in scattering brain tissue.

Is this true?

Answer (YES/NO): NO